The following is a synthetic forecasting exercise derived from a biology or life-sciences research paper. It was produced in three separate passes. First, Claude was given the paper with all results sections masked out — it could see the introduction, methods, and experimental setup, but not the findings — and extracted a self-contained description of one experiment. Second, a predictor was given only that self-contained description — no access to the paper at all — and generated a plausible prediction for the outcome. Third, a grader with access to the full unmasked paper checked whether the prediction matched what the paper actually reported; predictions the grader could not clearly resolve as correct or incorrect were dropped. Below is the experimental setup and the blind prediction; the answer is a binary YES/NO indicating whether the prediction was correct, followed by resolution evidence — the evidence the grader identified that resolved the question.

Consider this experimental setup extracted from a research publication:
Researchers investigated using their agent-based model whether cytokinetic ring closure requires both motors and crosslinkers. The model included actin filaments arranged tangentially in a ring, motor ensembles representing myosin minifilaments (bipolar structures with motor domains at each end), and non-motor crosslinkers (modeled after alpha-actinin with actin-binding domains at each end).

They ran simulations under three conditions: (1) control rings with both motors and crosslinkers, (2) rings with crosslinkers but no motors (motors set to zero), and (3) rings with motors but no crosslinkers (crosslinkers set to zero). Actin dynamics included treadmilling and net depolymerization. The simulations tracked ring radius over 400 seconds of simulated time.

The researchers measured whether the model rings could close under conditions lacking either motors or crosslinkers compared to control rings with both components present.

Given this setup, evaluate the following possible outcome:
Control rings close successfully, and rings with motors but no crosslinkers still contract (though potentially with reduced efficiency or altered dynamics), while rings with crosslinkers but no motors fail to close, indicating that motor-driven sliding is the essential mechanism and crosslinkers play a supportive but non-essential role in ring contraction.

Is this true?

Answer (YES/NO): NO